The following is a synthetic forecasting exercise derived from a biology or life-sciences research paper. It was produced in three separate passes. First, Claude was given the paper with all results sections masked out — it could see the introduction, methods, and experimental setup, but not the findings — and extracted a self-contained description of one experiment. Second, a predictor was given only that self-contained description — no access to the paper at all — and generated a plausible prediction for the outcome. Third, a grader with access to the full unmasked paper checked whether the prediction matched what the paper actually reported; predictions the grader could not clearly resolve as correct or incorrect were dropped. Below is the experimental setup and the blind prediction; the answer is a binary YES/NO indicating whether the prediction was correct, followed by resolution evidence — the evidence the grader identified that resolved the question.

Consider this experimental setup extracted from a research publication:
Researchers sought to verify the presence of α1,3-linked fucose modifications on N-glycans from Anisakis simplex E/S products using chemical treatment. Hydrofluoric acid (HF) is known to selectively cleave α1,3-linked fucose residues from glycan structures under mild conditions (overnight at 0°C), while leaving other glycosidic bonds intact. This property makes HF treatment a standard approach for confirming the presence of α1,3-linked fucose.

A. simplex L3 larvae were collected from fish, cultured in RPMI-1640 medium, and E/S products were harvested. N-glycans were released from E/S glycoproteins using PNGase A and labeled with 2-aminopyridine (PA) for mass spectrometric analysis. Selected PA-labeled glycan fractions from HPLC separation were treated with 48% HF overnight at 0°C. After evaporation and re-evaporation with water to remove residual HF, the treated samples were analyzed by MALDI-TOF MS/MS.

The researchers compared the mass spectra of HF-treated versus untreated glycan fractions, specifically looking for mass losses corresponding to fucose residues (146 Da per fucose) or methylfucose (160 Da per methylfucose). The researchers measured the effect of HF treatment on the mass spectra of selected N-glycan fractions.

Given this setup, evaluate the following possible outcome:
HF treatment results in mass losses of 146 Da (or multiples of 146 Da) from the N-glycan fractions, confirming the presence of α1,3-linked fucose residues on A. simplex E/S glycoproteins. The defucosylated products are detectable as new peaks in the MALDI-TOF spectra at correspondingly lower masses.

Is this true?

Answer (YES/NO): YES